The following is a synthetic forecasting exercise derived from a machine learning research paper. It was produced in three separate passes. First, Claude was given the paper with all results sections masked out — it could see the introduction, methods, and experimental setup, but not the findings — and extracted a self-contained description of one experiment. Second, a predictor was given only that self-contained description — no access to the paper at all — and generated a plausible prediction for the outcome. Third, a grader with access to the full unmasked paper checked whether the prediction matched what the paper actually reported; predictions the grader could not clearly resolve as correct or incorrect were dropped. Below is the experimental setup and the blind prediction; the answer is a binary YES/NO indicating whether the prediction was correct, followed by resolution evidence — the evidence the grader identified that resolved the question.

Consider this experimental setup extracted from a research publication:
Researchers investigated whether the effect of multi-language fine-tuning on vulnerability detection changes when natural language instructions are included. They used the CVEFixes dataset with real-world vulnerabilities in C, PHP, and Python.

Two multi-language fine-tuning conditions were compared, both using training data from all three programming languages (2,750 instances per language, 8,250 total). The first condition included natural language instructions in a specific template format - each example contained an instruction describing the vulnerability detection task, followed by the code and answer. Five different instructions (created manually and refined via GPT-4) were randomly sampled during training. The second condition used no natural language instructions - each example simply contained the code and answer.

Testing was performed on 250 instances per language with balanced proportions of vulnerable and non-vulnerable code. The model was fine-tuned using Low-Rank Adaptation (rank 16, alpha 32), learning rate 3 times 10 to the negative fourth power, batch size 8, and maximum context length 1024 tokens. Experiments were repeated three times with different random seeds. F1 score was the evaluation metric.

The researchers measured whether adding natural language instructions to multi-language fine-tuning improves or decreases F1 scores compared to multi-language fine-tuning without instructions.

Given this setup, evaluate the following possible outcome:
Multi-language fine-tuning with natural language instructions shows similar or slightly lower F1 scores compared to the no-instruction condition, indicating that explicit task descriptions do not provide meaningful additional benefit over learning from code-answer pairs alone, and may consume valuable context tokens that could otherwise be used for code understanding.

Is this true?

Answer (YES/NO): NO